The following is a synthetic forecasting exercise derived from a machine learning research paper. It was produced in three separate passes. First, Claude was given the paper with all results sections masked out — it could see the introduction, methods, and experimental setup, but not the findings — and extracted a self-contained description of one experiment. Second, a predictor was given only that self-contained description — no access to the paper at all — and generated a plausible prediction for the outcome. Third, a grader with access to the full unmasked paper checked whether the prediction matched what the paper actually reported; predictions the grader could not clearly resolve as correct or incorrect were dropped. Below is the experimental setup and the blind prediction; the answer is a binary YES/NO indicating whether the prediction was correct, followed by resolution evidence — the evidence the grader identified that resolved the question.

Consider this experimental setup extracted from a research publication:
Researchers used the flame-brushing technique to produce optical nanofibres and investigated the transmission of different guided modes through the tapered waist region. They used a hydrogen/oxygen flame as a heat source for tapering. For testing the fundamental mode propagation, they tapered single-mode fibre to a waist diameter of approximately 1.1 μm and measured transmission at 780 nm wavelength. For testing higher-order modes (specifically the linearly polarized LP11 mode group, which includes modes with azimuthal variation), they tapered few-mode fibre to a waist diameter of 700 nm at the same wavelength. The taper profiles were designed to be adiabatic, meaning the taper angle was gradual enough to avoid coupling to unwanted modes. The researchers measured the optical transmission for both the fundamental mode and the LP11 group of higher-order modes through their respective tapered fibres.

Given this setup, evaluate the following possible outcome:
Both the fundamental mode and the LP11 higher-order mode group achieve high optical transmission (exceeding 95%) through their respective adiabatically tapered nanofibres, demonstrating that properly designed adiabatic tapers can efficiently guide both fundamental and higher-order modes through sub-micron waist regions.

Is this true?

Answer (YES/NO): NO